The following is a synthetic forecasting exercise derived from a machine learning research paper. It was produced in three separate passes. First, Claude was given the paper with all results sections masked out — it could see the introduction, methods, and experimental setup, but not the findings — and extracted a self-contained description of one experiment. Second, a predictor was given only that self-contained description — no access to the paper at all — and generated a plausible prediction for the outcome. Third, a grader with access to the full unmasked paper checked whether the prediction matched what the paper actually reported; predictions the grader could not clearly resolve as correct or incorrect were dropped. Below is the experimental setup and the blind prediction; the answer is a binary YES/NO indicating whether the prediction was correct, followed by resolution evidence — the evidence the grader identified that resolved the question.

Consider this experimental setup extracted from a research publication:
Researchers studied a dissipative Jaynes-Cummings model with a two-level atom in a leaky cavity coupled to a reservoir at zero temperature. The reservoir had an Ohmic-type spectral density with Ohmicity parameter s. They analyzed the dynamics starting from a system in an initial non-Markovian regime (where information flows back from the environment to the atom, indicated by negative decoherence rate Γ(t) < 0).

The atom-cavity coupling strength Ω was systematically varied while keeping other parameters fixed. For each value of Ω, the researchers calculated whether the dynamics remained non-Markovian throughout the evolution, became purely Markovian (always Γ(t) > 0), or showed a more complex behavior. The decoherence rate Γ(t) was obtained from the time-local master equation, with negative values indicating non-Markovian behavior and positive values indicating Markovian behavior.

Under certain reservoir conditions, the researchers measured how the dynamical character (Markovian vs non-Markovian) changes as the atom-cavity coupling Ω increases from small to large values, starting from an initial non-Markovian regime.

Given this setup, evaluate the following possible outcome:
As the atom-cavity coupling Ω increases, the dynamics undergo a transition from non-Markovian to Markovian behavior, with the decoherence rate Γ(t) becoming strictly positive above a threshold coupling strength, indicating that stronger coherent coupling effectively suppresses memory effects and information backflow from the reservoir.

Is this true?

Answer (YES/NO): NO